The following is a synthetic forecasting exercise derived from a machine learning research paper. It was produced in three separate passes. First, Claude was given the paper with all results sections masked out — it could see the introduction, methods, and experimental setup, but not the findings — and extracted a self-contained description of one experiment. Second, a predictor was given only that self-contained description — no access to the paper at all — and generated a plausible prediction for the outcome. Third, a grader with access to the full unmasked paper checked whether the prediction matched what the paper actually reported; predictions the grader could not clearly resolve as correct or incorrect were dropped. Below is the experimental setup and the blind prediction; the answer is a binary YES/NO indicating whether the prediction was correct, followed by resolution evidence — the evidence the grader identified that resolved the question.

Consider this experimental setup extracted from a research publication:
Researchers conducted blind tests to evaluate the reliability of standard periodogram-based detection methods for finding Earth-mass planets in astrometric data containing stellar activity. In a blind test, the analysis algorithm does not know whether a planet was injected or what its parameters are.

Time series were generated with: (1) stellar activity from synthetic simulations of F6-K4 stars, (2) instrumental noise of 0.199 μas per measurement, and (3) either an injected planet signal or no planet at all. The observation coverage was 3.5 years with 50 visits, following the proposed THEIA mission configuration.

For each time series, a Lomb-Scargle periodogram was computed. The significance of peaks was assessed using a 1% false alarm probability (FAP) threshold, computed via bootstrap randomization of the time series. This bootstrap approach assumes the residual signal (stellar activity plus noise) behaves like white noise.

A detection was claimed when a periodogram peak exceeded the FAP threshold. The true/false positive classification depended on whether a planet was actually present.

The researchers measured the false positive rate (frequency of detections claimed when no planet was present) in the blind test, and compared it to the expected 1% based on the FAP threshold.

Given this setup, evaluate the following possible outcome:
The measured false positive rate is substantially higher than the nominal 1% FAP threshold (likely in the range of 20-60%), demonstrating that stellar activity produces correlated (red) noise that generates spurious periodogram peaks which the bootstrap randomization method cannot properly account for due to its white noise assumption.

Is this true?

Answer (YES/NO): NO